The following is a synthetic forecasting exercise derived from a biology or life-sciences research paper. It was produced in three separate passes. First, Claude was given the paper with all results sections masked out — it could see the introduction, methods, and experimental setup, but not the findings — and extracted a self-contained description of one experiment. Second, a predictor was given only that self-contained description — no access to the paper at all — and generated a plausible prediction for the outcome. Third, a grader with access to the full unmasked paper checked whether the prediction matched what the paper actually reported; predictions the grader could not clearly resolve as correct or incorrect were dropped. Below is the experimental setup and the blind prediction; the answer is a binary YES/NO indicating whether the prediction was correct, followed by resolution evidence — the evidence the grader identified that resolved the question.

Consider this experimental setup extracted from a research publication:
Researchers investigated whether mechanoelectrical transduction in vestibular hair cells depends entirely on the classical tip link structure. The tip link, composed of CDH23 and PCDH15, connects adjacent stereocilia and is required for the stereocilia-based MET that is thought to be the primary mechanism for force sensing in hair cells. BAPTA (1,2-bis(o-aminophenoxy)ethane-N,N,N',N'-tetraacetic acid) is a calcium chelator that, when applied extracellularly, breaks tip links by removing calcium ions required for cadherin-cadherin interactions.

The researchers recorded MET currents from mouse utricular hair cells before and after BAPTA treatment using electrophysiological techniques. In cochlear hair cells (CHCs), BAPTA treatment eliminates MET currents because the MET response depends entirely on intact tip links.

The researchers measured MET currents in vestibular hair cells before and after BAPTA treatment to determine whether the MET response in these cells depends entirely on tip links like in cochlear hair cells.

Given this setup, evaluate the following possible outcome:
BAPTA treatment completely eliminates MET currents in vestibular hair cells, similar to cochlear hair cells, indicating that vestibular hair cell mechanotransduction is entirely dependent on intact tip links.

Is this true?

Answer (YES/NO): NO